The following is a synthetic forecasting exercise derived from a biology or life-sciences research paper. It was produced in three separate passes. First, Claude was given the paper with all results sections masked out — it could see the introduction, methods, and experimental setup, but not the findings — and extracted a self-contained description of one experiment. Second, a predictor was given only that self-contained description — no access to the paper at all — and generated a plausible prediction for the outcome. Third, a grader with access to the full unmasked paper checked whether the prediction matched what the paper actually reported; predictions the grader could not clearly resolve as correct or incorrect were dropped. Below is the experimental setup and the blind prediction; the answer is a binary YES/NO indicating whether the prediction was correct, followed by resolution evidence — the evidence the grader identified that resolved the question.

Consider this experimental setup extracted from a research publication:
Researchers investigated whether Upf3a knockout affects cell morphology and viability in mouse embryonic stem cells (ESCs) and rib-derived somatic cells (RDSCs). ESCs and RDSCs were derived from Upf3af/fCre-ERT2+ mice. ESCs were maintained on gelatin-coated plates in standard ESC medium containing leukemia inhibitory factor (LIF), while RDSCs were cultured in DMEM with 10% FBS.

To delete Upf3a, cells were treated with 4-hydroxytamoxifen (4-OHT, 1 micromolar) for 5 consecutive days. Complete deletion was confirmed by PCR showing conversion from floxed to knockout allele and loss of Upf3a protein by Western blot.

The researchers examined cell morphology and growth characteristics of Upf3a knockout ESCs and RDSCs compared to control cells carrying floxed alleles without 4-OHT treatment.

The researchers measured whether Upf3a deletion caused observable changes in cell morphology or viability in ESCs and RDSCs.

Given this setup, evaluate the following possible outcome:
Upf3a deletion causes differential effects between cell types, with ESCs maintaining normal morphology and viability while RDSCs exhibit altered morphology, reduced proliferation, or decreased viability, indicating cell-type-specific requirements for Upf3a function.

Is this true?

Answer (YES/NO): NO